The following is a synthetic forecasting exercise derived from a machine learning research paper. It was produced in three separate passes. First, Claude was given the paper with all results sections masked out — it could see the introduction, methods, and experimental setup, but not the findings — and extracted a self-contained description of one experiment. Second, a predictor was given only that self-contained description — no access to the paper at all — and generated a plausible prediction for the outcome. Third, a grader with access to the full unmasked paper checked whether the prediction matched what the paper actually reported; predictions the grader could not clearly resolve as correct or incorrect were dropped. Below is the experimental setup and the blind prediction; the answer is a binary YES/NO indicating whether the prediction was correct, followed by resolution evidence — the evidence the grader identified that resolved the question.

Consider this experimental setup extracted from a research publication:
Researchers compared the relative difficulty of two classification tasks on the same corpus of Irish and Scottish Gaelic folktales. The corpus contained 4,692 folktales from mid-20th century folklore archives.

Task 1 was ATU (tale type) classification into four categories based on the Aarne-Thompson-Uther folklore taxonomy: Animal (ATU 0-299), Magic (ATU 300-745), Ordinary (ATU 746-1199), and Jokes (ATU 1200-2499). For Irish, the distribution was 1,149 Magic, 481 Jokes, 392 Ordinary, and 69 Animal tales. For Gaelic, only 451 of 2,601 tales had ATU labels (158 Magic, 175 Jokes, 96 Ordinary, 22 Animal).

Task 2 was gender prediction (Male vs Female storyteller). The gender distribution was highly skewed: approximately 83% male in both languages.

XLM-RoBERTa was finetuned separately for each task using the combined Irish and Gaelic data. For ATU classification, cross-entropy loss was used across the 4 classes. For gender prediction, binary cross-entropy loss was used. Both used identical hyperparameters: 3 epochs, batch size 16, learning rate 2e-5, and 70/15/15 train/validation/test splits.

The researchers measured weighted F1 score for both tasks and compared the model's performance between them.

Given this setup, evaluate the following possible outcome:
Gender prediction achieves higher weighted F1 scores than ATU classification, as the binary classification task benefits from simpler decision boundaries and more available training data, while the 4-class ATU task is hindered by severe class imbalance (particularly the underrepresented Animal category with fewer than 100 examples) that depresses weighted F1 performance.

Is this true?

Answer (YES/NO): YES